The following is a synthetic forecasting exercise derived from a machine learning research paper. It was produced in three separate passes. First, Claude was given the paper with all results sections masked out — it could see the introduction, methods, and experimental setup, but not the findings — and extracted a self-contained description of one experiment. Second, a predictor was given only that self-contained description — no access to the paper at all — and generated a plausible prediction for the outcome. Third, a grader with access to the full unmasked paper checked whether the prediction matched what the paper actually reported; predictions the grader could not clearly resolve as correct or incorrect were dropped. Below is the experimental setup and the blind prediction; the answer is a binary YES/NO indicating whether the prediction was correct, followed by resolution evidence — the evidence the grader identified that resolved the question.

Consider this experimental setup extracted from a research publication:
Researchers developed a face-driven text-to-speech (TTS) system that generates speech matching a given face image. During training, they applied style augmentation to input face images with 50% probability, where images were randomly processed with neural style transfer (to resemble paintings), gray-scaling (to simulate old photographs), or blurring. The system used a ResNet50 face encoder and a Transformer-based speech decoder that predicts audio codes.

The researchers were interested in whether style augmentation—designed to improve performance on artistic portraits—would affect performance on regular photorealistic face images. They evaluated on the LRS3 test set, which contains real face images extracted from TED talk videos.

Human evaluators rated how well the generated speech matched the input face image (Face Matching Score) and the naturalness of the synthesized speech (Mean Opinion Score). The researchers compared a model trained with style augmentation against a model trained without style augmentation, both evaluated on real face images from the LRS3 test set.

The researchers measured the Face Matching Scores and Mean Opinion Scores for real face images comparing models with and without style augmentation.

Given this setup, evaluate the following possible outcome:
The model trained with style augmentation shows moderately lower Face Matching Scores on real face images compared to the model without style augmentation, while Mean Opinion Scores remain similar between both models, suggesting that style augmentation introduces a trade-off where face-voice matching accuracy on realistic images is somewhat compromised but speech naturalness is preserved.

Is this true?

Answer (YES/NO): NO